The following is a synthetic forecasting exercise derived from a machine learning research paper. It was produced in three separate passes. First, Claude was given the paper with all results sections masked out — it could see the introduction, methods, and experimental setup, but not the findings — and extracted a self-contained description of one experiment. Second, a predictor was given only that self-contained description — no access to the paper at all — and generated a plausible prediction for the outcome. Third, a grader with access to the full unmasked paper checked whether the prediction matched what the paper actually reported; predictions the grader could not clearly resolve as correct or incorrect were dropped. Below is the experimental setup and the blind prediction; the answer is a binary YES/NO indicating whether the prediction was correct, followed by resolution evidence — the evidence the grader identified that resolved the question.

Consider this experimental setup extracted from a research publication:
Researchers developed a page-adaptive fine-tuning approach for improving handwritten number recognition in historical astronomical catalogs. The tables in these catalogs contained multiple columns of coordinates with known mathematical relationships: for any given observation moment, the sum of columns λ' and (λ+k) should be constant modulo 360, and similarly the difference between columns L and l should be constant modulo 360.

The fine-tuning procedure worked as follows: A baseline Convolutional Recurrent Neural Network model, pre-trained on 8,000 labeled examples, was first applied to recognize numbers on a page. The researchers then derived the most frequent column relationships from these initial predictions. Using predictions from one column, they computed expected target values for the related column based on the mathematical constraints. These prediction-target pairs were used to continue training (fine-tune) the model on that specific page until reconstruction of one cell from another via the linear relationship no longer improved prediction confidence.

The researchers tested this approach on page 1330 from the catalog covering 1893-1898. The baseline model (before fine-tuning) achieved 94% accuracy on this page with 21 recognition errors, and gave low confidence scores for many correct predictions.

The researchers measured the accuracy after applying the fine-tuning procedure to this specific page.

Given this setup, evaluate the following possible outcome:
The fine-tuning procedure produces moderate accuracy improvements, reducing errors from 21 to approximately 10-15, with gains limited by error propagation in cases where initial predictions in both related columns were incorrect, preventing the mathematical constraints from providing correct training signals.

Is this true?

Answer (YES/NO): NO